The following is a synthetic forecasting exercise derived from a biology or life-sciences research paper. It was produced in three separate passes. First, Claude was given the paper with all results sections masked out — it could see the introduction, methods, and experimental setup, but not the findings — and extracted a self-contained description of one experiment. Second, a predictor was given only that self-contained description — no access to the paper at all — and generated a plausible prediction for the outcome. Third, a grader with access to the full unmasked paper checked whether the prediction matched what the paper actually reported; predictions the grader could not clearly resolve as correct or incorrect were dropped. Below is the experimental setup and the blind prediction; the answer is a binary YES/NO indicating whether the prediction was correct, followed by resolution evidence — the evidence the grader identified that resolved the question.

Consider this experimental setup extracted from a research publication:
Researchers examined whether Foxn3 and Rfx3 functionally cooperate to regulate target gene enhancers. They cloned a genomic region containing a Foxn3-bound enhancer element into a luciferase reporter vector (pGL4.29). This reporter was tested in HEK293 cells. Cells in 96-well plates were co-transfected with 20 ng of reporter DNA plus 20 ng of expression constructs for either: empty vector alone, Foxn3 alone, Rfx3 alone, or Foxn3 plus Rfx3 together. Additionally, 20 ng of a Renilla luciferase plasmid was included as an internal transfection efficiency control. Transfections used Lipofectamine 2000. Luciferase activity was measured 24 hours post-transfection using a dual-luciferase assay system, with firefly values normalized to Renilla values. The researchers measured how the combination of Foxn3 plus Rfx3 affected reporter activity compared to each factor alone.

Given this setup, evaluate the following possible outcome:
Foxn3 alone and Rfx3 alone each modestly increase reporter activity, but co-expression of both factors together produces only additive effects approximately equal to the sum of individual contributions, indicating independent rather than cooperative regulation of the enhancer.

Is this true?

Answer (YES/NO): NO